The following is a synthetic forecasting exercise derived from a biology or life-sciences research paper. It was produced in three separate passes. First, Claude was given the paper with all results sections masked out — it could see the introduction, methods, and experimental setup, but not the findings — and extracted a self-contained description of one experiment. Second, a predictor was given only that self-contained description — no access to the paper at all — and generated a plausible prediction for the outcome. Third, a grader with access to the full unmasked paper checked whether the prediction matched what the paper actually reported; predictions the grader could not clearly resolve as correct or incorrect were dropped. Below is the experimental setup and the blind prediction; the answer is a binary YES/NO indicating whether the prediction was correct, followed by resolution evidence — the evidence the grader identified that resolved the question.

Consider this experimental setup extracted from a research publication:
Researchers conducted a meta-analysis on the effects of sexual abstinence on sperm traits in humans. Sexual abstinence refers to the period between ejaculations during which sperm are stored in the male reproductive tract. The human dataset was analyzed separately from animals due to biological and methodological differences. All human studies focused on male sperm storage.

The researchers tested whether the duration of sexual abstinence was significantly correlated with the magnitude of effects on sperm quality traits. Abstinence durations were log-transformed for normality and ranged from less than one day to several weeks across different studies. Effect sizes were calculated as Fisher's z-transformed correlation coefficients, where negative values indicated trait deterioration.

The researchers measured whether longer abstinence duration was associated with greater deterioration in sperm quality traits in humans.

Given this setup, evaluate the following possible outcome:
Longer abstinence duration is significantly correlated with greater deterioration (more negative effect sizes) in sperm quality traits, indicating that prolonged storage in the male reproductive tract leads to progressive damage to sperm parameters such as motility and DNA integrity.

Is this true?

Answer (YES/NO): NO